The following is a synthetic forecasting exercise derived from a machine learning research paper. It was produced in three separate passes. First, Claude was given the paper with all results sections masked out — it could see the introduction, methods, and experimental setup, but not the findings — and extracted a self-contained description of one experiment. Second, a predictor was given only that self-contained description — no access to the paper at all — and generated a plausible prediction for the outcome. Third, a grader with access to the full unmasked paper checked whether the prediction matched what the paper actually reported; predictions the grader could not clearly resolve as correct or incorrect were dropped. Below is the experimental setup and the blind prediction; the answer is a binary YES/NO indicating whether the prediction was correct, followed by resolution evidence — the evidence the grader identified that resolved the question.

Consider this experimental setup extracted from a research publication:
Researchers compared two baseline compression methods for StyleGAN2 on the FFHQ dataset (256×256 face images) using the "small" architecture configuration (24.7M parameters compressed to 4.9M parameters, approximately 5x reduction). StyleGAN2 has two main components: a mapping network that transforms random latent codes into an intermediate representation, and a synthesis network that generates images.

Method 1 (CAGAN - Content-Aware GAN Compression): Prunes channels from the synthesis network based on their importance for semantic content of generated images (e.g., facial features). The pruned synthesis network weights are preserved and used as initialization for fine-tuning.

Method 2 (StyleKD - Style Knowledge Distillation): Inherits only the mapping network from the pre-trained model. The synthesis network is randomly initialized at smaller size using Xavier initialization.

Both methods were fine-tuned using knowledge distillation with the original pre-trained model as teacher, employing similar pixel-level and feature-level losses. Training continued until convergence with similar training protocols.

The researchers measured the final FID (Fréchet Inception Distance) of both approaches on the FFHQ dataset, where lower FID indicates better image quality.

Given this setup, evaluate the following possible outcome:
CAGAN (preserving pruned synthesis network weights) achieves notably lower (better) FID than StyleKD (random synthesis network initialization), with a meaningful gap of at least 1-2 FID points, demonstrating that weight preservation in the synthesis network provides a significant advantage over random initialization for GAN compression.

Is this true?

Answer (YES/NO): NO